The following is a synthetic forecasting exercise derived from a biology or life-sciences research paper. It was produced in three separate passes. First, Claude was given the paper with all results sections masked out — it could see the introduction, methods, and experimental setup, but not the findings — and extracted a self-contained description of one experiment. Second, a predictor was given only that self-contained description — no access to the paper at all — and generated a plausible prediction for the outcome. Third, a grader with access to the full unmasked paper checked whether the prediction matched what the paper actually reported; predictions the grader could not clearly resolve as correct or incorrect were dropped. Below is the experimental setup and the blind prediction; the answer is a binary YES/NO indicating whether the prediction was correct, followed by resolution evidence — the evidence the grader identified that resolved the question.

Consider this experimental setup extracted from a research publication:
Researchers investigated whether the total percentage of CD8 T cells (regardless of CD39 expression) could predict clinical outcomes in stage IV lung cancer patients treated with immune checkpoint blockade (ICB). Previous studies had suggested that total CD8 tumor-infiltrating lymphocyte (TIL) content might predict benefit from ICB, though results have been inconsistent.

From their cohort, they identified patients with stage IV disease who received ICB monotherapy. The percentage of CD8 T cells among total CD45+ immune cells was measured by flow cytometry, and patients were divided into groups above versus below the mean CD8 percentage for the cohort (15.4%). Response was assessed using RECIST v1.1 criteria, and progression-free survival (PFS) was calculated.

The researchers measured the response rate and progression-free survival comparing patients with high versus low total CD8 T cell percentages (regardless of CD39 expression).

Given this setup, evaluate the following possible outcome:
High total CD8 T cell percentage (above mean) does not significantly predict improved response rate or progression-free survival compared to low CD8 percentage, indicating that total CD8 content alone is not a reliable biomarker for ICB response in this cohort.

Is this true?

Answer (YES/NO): YES